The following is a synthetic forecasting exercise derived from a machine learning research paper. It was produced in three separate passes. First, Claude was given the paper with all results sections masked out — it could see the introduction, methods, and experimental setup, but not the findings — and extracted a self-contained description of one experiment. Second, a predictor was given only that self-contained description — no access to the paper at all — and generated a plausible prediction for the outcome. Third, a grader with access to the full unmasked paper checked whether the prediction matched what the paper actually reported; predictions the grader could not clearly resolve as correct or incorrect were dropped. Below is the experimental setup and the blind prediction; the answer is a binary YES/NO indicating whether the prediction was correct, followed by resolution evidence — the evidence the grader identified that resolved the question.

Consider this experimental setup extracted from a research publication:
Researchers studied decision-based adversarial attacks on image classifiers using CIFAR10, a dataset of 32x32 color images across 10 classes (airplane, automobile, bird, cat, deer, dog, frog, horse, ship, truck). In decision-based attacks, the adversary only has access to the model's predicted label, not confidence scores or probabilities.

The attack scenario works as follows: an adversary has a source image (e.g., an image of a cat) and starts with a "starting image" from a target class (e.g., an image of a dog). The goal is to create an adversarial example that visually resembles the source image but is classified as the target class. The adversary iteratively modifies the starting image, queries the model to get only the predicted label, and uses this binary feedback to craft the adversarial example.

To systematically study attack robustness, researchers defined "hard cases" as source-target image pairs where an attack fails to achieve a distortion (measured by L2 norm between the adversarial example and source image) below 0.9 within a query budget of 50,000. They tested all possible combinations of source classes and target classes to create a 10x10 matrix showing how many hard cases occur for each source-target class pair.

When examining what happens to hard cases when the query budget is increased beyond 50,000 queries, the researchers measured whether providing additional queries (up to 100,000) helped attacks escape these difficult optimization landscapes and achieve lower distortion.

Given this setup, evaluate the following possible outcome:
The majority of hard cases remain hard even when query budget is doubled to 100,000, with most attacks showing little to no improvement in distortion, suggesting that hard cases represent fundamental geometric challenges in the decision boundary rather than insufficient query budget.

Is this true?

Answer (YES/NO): YES